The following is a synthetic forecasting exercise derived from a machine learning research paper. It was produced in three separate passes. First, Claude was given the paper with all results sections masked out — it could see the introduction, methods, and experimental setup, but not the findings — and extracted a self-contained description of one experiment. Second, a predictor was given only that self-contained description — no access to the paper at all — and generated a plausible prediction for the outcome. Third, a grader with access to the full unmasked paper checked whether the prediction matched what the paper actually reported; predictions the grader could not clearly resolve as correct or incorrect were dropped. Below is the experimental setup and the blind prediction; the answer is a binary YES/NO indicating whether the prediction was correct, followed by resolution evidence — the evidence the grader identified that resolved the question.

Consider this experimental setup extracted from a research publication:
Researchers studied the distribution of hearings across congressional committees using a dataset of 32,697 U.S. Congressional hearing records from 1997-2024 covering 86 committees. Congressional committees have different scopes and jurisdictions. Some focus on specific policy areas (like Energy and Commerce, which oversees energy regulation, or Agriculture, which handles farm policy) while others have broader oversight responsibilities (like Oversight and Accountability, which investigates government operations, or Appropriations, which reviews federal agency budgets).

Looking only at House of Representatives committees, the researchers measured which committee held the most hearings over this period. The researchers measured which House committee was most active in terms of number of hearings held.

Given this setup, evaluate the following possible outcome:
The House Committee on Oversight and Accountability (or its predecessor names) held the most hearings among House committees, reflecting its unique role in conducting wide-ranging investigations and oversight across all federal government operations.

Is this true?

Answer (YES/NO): YES